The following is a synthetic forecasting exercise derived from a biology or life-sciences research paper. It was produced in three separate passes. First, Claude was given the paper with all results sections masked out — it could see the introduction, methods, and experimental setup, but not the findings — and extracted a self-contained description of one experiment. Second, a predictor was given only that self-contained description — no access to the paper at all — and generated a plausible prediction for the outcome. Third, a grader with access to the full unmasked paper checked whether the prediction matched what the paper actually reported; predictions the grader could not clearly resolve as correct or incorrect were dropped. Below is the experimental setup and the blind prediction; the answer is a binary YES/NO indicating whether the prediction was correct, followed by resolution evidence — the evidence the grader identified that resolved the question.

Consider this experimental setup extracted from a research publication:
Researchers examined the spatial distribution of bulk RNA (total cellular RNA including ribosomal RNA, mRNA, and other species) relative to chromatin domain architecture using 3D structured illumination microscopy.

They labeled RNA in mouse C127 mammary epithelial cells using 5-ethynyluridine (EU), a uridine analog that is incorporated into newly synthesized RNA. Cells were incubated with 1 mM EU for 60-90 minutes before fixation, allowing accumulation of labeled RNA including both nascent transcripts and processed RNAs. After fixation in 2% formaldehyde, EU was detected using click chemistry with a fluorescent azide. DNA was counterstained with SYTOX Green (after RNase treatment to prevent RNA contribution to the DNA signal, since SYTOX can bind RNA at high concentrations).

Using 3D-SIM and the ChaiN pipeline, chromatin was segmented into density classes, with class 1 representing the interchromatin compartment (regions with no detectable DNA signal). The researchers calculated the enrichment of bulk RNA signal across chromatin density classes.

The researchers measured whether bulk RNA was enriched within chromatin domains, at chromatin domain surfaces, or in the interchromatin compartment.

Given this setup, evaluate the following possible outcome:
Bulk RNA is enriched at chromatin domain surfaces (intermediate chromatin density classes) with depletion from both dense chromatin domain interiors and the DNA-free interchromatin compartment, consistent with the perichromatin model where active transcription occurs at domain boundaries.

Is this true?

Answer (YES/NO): NO